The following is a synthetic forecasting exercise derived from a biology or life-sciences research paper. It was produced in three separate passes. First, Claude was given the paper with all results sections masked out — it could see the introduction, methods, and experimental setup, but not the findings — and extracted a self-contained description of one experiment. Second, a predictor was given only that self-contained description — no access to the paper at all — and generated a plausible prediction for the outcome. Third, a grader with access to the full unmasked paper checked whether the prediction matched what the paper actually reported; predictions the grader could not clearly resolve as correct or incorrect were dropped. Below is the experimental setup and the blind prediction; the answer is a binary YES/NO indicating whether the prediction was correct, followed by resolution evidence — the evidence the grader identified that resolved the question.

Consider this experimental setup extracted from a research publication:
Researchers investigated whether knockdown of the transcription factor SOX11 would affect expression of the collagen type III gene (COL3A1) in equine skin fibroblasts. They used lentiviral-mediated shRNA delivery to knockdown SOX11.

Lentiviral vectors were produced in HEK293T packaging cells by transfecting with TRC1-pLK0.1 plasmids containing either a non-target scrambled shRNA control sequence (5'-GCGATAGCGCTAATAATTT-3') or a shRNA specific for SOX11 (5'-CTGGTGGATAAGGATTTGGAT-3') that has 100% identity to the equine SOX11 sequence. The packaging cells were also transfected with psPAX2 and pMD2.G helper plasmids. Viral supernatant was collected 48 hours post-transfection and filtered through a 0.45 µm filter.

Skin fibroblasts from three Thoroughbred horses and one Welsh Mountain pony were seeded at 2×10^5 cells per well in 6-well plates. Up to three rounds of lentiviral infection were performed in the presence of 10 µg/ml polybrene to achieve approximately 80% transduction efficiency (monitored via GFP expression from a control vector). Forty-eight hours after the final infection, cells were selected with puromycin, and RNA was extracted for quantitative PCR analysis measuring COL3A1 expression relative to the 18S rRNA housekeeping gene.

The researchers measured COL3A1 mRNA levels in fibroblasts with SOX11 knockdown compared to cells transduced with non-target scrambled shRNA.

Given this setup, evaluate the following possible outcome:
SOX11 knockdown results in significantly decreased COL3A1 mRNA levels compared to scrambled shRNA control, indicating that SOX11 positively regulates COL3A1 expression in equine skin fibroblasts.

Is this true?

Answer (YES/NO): YES